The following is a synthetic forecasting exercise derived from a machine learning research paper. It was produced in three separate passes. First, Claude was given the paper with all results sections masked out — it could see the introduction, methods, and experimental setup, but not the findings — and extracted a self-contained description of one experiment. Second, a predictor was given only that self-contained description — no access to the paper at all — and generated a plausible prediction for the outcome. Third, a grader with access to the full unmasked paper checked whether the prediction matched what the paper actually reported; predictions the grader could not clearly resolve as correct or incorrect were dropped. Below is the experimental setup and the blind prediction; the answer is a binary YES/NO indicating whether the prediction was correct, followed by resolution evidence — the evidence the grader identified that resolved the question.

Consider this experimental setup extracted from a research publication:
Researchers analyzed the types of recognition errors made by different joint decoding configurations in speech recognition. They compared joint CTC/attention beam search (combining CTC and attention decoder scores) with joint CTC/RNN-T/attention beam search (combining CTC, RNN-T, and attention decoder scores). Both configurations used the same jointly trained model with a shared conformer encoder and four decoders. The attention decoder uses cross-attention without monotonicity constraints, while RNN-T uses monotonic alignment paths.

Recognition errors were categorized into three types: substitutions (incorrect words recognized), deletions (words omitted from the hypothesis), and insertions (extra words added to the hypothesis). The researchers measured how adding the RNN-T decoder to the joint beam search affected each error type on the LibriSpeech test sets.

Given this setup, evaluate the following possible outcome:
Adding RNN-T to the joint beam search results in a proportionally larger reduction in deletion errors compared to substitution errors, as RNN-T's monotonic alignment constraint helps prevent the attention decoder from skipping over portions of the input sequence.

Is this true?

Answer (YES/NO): NO